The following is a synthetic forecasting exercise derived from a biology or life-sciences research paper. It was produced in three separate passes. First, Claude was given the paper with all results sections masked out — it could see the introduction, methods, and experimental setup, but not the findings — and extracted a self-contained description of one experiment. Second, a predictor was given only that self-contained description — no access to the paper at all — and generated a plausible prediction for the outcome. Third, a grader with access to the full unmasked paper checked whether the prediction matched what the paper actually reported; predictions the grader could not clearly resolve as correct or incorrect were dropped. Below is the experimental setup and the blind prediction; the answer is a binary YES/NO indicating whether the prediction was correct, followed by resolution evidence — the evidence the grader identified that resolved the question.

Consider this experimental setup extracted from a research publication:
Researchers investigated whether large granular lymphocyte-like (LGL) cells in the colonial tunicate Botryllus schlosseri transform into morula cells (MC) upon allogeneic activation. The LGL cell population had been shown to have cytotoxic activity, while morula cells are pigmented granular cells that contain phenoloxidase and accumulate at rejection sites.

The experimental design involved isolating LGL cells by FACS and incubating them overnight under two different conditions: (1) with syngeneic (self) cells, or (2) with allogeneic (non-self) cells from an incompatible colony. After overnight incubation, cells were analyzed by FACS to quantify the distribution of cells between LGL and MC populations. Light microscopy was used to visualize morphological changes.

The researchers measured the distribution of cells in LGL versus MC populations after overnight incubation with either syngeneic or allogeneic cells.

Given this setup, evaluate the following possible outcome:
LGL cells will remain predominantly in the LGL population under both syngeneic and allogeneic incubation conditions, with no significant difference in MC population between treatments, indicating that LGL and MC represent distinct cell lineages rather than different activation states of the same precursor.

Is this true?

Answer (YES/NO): NO